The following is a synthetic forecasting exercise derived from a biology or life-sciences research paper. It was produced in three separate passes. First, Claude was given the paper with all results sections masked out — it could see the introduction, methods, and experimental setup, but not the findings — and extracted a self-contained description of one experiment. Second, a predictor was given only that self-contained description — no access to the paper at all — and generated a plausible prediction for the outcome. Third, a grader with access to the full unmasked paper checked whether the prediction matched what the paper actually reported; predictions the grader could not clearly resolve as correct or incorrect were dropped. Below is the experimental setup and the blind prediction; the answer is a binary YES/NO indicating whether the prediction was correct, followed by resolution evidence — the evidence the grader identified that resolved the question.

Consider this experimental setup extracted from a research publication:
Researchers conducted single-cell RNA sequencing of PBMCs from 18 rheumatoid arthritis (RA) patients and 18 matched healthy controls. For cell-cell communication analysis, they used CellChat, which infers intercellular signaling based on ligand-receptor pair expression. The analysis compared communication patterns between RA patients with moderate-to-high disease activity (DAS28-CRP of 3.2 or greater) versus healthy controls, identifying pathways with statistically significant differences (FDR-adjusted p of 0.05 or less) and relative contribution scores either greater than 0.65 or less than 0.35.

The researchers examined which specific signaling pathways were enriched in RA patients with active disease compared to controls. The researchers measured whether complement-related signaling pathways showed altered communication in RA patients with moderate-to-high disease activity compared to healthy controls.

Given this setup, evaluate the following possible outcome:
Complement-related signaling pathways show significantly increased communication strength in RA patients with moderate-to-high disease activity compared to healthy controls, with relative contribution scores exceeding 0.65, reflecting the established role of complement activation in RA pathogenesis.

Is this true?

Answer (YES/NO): NO